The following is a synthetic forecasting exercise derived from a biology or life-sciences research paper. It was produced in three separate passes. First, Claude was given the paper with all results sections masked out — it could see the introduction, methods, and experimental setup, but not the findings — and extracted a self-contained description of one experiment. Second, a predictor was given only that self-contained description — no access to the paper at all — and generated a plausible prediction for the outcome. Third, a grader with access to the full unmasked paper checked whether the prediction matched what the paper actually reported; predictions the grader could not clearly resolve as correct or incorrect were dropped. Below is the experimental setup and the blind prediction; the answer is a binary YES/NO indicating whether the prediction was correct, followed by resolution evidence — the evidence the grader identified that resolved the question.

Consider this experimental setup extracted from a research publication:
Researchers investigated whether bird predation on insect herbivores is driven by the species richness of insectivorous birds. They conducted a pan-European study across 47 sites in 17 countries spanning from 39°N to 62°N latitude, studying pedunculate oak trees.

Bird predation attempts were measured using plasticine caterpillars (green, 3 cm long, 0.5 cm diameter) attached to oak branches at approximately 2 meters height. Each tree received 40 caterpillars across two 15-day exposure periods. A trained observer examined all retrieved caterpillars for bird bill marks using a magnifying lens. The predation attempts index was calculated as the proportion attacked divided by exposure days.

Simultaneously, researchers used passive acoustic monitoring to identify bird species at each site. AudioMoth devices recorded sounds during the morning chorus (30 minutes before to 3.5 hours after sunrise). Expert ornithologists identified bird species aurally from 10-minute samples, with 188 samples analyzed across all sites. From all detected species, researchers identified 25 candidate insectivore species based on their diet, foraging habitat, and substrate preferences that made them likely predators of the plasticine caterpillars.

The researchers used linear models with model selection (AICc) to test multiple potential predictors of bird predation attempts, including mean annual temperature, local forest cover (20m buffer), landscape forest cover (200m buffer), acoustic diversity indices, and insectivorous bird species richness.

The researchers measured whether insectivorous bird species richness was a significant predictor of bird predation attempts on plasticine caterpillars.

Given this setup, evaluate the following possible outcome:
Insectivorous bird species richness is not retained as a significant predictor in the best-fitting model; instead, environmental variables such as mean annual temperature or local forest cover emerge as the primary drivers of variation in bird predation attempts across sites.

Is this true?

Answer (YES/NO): NO